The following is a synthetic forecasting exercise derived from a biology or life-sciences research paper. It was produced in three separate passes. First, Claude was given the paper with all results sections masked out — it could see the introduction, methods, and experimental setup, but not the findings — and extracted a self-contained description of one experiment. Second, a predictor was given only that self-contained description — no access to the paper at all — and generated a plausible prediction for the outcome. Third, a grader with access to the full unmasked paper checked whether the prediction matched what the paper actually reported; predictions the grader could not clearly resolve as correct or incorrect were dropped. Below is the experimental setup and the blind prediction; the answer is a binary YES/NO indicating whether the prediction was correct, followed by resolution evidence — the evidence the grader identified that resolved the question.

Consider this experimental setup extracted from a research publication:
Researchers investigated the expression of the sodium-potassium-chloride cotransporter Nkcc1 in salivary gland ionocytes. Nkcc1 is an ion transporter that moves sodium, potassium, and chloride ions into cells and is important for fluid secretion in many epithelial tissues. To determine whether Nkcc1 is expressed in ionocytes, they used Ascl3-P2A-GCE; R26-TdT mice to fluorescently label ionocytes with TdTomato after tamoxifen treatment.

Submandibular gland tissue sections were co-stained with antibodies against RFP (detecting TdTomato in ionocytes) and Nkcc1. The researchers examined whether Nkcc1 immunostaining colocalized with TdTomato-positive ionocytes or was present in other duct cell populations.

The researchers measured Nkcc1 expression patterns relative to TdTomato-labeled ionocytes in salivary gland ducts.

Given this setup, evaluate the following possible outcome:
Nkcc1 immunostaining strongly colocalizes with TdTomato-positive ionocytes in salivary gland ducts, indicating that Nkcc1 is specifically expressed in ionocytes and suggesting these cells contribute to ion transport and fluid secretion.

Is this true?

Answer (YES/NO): YES